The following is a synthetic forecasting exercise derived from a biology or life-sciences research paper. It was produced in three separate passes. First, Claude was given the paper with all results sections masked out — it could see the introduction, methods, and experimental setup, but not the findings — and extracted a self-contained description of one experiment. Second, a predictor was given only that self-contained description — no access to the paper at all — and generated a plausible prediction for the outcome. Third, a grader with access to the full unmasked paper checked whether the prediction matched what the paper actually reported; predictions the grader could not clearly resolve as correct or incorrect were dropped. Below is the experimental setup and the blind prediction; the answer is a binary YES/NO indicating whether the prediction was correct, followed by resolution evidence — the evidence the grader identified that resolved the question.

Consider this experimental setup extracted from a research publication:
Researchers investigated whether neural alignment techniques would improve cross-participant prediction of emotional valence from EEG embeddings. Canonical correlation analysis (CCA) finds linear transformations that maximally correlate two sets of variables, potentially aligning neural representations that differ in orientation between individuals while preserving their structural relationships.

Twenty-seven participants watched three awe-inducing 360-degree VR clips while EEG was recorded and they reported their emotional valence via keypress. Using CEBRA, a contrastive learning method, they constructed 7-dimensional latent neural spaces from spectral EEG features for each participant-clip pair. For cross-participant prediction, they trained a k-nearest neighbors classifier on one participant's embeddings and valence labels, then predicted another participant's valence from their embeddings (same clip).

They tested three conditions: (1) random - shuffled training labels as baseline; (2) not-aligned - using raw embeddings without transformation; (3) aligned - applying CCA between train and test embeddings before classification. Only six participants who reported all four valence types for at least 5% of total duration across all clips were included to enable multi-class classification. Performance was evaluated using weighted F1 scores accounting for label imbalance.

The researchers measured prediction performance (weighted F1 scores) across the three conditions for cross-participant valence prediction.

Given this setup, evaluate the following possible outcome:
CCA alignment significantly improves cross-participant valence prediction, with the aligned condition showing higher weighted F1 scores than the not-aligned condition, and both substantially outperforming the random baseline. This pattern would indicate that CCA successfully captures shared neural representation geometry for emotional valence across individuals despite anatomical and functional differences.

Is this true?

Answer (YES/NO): NO